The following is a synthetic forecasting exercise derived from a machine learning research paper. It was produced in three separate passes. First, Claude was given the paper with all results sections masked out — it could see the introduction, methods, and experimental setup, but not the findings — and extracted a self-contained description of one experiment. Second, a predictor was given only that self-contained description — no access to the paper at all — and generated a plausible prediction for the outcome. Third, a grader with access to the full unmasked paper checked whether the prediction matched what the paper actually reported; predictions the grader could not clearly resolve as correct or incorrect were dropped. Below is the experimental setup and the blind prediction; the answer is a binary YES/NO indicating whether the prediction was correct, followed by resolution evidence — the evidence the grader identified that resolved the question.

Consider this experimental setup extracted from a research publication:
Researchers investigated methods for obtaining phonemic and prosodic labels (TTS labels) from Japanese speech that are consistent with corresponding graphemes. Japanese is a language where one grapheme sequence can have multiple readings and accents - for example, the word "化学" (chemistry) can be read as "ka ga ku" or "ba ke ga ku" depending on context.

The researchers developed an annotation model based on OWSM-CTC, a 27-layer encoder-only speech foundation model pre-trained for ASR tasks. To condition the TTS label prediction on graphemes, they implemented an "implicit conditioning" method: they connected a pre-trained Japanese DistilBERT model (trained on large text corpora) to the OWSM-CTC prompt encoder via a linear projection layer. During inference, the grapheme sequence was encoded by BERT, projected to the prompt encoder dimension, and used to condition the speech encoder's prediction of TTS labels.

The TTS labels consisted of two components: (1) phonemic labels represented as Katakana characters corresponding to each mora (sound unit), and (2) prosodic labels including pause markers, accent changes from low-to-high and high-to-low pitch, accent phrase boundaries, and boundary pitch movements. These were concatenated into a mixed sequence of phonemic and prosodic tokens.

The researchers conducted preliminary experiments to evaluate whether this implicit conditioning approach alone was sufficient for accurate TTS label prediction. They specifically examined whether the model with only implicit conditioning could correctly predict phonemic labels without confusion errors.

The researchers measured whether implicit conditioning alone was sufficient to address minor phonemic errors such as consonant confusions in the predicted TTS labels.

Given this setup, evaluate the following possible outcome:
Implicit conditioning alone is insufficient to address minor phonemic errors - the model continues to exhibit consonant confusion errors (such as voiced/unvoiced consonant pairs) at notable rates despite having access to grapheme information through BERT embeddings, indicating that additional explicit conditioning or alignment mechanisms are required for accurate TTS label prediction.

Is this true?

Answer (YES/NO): YES